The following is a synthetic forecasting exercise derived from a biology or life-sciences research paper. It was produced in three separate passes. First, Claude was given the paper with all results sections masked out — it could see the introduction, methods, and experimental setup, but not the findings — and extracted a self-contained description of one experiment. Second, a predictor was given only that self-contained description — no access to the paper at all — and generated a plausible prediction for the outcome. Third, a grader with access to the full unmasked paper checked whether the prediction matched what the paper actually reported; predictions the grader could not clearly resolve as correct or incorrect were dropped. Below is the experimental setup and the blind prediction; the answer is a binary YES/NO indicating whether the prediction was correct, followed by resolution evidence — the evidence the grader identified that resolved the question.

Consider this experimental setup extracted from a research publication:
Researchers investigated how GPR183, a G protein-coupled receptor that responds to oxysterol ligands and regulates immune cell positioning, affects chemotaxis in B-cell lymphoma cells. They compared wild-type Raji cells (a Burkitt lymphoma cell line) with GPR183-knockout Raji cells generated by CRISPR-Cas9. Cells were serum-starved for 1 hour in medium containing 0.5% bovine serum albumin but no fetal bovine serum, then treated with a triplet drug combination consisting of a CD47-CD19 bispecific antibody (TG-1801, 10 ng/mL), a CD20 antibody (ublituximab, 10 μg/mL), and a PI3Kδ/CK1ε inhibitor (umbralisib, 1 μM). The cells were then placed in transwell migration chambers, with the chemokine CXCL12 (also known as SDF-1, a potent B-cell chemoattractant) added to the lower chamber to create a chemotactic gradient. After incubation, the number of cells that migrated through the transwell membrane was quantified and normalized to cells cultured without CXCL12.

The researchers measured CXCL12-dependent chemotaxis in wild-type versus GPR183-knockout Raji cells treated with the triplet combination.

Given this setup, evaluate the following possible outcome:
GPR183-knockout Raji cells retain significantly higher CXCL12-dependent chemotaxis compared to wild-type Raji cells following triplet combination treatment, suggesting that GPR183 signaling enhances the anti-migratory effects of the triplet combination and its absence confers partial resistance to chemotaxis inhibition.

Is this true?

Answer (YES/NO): YES